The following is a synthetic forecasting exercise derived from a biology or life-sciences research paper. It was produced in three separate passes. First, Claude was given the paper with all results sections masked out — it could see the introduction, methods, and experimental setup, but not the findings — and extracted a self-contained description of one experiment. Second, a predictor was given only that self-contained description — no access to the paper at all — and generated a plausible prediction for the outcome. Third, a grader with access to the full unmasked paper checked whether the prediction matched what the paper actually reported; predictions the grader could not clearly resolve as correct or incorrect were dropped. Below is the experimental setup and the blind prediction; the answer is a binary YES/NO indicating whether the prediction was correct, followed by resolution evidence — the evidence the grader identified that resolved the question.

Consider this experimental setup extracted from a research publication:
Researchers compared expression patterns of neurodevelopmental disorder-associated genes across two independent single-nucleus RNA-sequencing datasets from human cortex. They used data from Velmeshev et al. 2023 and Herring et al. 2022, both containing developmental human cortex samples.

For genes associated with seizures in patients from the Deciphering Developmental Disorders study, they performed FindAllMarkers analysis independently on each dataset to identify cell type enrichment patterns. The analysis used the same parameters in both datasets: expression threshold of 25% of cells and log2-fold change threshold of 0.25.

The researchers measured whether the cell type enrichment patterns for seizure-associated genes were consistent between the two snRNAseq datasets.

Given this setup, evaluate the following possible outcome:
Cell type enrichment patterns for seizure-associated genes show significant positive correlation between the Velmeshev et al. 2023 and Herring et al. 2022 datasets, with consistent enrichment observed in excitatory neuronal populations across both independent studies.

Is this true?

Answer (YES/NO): YES